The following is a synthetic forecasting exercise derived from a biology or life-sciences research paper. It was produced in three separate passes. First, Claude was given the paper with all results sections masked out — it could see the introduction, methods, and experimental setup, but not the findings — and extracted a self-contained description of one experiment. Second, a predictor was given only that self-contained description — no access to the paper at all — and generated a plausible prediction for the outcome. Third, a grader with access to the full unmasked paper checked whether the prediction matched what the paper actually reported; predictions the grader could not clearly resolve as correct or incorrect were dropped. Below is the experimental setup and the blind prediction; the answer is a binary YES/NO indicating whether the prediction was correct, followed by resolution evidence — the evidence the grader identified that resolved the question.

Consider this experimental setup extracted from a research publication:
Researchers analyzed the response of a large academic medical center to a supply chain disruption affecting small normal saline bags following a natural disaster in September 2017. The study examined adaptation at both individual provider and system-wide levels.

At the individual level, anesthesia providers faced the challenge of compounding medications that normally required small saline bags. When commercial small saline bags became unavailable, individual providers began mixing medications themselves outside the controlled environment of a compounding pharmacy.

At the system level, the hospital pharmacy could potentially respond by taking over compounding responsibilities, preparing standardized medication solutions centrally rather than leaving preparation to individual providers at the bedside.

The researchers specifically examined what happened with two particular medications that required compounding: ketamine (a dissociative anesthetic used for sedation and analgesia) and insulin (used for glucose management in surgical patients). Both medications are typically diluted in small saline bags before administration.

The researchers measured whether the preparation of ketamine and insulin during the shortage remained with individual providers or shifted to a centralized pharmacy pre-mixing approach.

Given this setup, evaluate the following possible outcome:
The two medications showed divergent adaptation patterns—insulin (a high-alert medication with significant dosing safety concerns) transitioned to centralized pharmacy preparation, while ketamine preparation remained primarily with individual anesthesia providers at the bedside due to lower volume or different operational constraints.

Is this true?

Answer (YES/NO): NO